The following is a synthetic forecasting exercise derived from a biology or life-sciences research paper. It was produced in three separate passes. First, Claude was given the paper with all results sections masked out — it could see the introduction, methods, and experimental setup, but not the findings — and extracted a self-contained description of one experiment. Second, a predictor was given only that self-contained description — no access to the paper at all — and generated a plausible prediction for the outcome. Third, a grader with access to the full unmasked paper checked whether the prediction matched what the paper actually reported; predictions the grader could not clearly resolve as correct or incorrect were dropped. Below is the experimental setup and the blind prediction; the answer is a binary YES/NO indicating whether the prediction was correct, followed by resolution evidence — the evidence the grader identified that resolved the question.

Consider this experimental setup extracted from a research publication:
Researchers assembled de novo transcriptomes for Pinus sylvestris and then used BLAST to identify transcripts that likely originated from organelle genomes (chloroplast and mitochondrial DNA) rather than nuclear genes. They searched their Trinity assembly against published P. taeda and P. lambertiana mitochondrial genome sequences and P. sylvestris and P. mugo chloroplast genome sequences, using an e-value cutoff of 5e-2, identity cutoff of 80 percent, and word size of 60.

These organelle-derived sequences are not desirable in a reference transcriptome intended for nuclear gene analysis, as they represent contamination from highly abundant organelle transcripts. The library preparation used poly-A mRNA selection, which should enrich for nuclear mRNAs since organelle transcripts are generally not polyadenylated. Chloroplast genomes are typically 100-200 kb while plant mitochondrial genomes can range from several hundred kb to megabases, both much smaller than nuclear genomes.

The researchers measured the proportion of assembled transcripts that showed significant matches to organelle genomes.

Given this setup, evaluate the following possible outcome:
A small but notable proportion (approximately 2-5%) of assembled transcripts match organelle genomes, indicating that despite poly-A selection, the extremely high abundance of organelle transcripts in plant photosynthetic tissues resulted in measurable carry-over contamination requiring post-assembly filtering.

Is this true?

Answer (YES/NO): NO